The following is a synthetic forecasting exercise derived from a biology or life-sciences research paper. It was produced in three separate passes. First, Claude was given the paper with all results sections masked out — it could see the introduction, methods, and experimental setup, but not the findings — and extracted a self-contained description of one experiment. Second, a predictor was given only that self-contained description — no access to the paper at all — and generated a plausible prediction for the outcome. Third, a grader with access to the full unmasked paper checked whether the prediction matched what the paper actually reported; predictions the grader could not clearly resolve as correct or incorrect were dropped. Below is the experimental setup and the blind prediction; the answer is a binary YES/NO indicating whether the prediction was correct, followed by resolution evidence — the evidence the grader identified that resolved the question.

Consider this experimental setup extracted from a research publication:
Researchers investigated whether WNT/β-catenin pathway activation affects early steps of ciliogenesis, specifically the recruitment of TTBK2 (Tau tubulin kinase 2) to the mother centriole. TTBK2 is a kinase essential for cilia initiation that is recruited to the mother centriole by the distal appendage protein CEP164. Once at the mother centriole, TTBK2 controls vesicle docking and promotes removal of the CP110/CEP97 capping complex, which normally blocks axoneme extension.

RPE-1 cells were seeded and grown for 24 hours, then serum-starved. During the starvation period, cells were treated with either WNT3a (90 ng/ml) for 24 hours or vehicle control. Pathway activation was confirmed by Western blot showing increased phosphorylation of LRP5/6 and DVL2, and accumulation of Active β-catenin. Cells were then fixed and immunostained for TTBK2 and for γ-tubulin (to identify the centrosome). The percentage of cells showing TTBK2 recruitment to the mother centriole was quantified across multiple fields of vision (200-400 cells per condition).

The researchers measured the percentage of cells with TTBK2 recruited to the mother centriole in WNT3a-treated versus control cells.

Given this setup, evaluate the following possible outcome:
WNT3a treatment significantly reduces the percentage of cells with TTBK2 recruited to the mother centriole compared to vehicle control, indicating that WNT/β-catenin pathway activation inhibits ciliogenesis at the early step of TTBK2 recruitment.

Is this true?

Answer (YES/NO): NO